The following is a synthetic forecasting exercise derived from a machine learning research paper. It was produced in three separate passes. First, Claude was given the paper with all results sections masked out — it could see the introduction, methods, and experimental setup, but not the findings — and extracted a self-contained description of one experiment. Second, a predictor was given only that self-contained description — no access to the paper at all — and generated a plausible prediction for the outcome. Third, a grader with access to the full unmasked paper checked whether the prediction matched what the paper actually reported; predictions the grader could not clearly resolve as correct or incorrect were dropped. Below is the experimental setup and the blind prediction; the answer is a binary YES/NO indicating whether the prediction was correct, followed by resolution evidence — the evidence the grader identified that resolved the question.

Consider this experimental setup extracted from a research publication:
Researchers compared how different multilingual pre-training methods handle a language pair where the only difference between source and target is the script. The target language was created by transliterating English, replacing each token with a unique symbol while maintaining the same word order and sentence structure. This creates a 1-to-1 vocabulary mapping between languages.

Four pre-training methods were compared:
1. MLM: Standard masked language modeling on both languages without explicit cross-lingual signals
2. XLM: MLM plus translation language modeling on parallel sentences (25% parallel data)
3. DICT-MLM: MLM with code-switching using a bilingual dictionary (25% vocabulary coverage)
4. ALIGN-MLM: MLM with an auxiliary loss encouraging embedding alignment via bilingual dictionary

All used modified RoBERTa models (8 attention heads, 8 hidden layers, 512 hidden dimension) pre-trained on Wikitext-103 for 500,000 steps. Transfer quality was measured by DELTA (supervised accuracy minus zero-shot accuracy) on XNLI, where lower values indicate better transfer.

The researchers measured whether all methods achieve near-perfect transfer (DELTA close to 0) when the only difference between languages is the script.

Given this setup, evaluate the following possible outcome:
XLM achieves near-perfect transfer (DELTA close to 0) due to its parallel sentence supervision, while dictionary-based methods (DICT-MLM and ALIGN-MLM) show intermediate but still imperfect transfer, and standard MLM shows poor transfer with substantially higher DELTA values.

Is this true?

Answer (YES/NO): NO